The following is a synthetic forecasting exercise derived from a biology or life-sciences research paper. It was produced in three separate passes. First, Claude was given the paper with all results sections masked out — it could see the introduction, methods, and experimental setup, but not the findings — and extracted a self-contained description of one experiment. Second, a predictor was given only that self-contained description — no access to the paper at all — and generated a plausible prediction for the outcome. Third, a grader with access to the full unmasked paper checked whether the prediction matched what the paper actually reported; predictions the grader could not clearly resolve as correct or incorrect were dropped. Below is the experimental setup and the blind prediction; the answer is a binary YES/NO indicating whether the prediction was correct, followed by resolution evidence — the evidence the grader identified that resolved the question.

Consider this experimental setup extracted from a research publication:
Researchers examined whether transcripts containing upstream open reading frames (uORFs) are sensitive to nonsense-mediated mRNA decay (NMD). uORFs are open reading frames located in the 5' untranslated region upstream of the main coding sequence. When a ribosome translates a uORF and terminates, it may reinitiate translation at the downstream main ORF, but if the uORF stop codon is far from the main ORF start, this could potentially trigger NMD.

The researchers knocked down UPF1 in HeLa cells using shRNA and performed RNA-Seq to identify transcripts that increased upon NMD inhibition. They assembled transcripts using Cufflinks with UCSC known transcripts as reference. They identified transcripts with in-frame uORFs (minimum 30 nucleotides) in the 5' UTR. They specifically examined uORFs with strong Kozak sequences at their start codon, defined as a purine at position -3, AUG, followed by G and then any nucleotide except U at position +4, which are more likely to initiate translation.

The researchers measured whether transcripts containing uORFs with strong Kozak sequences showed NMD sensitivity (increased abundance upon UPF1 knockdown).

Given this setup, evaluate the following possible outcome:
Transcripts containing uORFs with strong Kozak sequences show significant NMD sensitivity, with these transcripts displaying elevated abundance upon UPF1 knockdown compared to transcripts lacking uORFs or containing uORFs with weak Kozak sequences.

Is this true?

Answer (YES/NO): YES